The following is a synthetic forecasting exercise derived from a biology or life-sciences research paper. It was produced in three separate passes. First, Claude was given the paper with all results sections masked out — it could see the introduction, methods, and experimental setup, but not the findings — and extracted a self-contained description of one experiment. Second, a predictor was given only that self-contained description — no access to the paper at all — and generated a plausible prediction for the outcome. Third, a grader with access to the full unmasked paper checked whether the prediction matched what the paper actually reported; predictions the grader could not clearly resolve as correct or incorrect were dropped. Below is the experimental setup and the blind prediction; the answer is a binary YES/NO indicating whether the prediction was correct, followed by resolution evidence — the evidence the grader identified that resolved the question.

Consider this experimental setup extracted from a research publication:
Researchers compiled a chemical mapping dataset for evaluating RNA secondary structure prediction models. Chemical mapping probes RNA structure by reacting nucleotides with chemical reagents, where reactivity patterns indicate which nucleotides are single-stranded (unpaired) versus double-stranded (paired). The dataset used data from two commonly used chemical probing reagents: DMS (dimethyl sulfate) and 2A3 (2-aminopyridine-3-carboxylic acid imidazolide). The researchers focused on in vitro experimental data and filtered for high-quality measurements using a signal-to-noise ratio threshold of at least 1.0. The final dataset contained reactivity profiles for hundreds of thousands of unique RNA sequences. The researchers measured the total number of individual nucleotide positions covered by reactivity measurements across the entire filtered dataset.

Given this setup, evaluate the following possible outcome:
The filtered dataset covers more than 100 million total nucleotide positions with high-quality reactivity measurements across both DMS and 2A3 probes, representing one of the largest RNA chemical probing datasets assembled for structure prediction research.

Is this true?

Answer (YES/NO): NO